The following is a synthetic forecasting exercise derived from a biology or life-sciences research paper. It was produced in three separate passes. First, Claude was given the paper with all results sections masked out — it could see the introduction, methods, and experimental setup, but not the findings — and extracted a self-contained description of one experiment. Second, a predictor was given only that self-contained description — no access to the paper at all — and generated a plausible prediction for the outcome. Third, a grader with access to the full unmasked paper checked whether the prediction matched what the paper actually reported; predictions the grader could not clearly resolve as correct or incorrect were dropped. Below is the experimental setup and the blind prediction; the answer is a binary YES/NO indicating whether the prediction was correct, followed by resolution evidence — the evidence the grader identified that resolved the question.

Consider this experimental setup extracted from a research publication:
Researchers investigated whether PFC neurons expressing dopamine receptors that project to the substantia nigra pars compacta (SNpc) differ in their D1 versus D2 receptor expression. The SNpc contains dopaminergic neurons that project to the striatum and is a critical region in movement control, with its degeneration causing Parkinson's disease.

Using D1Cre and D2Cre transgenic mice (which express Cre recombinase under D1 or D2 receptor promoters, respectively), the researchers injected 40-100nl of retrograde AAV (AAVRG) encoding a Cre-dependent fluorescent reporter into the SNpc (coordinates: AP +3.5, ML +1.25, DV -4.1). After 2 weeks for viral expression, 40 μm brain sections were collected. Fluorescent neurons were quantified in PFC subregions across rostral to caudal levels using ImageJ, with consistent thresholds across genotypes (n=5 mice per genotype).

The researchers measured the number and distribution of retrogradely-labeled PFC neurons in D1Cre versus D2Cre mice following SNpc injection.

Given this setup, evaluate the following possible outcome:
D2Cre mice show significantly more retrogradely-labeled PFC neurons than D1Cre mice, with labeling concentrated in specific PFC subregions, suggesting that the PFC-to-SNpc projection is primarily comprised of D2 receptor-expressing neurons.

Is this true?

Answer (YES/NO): NO